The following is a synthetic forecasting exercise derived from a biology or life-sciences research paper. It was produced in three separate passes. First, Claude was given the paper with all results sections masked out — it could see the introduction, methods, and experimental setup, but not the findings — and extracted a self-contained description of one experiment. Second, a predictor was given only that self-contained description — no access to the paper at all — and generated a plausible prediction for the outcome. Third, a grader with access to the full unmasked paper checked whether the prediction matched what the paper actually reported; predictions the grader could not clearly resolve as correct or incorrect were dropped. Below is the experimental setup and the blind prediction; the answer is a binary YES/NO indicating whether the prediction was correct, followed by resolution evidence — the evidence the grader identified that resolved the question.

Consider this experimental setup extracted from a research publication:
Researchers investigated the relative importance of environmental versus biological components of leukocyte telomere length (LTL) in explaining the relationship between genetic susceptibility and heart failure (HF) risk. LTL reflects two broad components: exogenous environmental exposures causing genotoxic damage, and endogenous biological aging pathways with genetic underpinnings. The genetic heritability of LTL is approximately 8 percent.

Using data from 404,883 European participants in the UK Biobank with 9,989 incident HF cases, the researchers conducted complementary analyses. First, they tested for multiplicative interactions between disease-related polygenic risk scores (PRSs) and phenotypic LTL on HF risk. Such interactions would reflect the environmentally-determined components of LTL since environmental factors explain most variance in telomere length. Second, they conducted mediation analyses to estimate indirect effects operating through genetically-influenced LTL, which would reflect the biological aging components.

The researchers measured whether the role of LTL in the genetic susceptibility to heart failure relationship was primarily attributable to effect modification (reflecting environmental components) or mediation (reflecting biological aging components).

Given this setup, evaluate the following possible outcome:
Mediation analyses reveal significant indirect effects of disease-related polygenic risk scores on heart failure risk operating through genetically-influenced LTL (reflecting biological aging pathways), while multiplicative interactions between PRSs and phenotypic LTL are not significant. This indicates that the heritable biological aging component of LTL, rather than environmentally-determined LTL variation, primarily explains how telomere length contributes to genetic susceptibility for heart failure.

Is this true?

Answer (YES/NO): NO